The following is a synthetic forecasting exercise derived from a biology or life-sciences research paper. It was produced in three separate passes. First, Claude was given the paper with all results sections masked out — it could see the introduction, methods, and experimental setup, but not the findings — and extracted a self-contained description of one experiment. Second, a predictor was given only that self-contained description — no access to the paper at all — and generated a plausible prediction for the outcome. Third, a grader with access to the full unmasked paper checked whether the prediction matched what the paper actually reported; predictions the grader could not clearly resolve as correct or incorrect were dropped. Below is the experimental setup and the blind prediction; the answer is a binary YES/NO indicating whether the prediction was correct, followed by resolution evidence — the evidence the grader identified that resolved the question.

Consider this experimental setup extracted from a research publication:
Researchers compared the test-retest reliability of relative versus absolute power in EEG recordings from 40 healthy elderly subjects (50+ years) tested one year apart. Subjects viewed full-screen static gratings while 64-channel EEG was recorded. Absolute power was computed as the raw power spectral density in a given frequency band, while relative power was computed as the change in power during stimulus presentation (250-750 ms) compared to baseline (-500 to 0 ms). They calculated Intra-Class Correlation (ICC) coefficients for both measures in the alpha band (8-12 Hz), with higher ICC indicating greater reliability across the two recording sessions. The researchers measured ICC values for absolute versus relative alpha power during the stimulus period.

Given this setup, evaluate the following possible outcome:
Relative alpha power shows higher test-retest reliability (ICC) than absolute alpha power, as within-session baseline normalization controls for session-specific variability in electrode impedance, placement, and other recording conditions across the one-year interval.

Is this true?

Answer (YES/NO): YES